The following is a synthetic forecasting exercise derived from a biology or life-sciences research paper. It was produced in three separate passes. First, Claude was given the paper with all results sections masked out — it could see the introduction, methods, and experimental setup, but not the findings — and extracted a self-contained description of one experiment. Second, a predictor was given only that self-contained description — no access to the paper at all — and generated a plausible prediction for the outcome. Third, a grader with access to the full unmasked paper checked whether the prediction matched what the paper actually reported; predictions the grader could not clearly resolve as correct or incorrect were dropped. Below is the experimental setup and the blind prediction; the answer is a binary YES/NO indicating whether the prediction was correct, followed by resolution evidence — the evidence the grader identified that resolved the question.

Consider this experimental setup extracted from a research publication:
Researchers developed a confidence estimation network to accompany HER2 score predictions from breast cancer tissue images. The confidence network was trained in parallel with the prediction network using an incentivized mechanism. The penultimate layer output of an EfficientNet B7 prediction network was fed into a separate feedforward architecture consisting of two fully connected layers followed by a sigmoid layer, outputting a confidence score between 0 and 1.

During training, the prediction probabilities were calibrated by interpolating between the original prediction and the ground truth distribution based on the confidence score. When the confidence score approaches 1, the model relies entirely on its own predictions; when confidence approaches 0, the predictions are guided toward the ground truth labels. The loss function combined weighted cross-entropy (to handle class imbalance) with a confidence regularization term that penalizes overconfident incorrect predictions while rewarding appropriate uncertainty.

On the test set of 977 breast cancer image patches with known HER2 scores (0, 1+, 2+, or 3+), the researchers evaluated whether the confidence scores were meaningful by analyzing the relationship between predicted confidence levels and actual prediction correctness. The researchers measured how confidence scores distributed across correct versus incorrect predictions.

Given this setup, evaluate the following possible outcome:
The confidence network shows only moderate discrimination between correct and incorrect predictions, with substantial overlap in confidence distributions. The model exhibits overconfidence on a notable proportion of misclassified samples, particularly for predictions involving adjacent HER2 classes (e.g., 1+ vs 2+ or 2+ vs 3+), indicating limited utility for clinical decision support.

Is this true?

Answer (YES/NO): NO